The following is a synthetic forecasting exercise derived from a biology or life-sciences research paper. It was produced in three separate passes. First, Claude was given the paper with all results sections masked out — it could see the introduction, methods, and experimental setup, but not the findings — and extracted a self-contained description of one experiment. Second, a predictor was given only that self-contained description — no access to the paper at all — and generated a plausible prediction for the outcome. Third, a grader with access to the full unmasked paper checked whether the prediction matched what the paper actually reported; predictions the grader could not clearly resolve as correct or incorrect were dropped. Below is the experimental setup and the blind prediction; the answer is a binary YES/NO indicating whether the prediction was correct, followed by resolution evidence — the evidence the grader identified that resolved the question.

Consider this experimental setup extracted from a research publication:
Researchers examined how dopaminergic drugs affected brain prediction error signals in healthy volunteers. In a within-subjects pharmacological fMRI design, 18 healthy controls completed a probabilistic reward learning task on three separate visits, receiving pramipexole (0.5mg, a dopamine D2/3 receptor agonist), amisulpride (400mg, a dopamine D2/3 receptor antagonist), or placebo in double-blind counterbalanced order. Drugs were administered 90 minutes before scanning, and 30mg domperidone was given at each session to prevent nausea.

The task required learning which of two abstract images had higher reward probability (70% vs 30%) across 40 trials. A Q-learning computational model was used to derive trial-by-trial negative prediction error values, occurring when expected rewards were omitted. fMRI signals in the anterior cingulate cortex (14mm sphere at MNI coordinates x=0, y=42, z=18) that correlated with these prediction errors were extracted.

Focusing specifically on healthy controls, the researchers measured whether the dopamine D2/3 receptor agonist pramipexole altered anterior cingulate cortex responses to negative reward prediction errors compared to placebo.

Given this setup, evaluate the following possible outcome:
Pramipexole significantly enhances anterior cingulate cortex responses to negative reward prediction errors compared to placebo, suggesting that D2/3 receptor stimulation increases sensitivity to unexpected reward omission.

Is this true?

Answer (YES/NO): NO